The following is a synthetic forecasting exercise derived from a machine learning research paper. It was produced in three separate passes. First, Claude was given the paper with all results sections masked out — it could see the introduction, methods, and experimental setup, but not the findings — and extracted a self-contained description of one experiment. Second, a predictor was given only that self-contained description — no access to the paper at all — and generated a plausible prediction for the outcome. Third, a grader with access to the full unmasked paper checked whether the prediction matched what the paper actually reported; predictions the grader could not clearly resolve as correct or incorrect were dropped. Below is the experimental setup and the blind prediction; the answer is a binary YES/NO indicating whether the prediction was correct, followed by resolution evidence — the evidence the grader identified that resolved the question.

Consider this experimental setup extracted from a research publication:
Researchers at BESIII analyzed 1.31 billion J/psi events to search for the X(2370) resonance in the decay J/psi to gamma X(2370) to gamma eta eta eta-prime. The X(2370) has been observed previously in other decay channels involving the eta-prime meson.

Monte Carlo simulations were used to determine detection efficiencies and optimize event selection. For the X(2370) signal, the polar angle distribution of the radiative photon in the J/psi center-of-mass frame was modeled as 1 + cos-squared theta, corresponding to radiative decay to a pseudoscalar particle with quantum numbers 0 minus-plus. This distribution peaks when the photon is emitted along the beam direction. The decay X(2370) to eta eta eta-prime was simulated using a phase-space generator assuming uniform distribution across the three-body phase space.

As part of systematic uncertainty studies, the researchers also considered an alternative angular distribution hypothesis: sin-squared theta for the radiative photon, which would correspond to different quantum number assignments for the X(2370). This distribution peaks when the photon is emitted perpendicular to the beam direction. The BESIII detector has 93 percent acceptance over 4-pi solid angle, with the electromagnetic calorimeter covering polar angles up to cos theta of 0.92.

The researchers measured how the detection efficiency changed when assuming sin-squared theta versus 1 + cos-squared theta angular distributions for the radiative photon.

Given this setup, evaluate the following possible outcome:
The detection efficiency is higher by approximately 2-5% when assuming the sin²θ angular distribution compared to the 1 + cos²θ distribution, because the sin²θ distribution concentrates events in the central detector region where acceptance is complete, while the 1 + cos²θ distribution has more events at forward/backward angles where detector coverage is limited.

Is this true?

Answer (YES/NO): NO